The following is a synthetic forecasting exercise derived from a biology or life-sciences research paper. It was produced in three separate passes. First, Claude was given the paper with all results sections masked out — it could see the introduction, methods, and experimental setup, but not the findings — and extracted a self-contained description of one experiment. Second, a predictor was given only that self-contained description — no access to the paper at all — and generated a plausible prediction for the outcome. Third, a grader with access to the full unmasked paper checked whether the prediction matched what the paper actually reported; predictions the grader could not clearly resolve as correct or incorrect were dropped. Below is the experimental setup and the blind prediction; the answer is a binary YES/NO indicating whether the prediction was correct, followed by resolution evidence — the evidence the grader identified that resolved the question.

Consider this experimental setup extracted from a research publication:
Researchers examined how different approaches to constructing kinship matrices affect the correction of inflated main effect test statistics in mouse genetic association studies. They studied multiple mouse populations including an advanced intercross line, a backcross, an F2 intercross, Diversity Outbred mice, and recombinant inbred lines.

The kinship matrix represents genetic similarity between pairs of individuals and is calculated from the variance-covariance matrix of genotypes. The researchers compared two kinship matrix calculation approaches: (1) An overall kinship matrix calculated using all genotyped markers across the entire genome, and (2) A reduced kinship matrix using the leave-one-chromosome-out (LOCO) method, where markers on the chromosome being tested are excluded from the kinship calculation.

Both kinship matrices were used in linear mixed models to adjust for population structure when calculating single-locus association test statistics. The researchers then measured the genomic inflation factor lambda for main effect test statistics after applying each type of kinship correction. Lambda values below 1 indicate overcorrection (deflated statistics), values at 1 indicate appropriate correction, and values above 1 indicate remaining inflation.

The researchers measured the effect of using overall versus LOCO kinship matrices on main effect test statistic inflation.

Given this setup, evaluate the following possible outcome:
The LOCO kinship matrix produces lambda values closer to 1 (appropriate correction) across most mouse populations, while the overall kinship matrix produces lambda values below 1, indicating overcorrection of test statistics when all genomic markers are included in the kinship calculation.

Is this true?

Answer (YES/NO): NO